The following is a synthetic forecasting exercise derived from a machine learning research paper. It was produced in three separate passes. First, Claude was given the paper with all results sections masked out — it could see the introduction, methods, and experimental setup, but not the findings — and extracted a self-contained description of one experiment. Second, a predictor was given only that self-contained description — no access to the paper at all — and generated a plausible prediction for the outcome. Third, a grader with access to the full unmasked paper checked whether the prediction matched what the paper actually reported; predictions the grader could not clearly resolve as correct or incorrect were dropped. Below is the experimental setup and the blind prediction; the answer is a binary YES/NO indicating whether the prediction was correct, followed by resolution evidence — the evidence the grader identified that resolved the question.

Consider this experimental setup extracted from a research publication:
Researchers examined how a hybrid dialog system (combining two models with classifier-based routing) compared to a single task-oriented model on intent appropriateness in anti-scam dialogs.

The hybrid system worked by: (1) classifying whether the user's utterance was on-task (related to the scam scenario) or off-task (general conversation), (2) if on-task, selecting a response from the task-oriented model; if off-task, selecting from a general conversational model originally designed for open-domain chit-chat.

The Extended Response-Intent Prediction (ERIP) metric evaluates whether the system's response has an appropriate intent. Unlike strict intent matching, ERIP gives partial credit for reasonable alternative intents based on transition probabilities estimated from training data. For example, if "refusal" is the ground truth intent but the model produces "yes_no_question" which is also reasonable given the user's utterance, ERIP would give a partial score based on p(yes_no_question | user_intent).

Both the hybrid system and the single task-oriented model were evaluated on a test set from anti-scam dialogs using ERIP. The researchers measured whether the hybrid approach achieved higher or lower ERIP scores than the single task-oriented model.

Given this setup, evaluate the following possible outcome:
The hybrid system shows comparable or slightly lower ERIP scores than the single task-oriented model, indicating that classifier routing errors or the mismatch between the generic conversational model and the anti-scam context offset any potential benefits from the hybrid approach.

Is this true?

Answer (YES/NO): YES